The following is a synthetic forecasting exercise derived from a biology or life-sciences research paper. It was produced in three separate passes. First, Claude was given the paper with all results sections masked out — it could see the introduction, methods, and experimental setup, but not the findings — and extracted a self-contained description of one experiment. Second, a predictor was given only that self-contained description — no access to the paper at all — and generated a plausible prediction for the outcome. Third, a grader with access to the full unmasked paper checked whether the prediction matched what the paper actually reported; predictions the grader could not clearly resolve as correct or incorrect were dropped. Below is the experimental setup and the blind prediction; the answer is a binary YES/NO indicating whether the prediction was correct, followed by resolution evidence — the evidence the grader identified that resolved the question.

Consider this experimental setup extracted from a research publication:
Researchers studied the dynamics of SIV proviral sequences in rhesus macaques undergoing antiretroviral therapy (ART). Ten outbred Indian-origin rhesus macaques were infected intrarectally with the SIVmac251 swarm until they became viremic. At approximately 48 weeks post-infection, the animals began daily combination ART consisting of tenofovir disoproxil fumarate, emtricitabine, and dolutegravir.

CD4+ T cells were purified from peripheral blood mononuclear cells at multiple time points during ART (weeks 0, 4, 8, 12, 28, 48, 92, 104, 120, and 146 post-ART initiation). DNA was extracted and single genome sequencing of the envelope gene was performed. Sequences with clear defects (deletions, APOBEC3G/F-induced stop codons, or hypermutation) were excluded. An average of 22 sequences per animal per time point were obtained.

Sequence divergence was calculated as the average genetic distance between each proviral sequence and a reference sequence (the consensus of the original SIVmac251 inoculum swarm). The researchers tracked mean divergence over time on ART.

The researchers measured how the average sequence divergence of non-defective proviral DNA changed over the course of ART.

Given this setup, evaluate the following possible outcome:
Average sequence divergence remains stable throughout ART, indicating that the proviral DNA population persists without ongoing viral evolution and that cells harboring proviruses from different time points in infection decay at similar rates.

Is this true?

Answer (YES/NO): NO